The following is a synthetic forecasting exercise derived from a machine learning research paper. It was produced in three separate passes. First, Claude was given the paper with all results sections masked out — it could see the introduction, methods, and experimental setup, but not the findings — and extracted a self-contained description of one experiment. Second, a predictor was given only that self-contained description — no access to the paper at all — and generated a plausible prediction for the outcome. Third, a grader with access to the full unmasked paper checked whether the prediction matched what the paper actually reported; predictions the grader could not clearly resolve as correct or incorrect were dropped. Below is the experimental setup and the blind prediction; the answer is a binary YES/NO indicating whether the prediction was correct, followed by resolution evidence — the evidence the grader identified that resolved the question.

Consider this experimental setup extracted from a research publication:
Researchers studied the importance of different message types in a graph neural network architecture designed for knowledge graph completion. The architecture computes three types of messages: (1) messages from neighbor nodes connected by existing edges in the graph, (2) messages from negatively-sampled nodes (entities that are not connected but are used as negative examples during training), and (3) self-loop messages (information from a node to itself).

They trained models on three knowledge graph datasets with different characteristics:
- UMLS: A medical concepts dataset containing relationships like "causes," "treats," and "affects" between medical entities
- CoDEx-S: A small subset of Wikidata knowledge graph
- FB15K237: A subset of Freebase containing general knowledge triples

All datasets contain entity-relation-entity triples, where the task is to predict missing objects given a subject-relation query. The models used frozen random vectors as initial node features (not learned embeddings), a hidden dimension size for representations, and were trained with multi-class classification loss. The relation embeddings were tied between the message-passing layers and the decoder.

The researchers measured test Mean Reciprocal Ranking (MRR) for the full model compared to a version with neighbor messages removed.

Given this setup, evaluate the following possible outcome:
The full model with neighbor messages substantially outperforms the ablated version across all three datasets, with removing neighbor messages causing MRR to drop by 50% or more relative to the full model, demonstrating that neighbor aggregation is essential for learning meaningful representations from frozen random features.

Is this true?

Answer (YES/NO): NO